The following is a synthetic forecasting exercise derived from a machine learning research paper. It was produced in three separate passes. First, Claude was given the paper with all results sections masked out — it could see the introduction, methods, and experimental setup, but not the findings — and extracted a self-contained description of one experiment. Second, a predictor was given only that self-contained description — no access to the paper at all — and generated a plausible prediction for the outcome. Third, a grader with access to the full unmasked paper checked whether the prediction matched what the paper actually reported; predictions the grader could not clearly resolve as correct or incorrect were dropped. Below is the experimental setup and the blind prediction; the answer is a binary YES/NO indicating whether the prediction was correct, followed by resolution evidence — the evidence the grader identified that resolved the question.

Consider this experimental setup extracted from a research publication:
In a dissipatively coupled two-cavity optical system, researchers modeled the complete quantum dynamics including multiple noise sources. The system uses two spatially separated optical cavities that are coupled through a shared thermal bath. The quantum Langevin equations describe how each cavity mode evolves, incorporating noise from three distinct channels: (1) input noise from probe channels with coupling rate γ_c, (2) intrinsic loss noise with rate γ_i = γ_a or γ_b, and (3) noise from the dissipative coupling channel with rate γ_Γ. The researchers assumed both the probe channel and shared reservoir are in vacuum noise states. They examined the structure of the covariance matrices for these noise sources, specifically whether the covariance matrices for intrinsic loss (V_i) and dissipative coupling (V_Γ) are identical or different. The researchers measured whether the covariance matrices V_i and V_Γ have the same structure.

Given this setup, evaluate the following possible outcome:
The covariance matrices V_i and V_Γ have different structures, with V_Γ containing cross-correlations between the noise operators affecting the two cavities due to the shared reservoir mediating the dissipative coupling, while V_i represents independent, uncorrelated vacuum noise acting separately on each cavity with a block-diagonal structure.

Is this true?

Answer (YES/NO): NO